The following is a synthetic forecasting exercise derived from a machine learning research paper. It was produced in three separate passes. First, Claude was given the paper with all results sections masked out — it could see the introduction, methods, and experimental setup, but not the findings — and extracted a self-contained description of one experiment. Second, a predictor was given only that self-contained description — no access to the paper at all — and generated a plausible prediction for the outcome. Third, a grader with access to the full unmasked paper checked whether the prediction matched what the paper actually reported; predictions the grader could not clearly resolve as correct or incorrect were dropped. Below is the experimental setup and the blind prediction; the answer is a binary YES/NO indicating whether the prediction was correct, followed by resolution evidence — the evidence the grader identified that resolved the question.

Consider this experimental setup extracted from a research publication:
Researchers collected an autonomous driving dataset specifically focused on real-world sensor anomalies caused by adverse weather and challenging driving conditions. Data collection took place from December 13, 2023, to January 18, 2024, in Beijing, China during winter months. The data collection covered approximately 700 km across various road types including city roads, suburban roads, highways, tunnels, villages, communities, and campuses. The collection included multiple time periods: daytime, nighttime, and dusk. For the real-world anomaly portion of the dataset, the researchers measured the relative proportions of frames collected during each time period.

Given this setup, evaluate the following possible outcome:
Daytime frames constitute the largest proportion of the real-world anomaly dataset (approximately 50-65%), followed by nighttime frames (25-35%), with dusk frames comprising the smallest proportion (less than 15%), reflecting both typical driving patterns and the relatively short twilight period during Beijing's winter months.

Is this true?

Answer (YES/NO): NO